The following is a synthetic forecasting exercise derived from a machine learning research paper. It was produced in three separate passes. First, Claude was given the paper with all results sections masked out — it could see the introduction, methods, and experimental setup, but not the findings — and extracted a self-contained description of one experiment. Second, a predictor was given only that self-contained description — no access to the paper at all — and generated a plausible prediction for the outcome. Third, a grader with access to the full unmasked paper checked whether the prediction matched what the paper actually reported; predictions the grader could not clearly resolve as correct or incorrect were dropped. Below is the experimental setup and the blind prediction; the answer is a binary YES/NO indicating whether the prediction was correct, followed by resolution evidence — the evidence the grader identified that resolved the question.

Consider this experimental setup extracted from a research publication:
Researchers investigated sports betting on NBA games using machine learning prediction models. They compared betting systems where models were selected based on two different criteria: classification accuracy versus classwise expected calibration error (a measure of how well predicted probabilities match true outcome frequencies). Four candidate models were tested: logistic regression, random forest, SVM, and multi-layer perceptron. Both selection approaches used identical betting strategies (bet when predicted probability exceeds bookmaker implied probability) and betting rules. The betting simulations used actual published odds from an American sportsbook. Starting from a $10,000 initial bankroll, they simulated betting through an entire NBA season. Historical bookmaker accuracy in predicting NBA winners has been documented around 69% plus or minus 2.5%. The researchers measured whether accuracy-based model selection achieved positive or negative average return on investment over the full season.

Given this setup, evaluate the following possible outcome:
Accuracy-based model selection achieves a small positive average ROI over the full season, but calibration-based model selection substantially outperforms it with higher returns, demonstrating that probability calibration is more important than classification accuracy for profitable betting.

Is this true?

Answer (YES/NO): NO